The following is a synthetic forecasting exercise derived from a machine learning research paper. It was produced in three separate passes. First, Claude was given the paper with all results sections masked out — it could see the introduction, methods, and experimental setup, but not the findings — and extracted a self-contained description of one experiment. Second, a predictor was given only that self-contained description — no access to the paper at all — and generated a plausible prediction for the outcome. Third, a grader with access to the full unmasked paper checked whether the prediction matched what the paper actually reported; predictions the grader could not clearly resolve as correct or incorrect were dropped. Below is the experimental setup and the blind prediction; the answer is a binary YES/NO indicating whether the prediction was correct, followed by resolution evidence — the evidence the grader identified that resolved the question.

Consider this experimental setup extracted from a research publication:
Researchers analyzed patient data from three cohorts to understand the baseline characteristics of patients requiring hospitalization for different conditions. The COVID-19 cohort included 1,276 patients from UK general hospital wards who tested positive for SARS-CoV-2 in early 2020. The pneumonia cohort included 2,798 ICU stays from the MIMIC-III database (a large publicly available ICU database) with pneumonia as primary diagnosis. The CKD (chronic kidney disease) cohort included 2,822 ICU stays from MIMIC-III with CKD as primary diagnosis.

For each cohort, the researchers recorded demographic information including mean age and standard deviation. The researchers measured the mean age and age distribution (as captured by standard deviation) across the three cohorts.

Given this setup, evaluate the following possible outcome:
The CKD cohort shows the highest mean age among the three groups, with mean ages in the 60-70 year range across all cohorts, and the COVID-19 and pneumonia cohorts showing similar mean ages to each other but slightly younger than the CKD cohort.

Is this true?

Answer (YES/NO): NO